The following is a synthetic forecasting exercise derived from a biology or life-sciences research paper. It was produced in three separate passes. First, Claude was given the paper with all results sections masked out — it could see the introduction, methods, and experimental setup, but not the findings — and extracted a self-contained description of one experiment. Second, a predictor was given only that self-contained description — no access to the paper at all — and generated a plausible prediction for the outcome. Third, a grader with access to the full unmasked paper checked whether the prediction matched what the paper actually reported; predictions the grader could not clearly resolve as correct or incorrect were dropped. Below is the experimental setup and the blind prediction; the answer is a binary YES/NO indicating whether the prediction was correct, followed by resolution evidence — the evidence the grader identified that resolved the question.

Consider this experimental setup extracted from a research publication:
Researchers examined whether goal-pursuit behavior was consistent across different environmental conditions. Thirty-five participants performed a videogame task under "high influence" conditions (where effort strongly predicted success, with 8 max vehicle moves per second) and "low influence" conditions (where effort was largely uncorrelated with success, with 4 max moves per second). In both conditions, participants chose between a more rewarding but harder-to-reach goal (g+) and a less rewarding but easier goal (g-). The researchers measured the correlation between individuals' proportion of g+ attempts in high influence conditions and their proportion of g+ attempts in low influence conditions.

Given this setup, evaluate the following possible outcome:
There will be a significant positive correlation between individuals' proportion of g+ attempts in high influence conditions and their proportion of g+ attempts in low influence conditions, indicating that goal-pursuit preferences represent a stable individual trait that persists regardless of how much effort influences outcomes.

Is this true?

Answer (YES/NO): YES